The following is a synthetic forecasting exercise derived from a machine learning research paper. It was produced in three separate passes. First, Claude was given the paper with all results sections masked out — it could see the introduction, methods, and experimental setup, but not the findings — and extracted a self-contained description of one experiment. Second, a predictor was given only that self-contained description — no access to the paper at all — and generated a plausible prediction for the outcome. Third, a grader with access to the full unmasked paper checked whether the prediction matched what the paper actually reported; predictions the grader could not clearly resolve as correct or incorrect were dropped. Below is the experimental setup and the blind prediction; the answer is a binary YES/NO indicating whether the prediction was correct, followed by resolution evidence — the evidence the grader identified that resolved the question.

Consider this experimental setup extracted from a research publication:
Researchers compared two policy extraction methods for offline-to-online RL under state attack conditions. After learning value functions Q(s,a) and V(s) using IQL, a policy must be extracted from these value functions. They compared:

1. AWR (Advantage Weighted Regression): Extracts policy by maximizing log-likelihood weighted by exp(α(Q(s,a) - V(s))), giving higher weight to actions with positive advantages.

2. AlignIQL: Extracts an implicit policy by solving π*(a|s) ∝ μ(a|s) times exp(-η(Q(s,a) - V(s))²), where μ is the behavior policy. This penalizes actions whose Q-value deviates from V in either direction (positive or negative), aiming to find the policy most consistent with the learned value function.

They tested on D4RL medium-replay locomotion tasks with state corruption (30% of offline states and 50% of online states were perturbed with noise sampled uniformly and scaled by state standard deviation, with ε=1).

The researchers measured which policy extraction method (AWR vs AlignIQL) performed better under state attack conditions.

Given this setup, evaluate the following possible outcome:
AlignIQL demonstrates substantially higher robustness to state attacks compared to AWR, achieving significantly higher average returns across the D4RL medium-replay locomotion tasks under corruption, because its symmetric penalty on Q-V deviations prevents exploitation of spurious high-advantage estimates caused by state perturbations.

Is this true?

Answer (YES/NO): NO